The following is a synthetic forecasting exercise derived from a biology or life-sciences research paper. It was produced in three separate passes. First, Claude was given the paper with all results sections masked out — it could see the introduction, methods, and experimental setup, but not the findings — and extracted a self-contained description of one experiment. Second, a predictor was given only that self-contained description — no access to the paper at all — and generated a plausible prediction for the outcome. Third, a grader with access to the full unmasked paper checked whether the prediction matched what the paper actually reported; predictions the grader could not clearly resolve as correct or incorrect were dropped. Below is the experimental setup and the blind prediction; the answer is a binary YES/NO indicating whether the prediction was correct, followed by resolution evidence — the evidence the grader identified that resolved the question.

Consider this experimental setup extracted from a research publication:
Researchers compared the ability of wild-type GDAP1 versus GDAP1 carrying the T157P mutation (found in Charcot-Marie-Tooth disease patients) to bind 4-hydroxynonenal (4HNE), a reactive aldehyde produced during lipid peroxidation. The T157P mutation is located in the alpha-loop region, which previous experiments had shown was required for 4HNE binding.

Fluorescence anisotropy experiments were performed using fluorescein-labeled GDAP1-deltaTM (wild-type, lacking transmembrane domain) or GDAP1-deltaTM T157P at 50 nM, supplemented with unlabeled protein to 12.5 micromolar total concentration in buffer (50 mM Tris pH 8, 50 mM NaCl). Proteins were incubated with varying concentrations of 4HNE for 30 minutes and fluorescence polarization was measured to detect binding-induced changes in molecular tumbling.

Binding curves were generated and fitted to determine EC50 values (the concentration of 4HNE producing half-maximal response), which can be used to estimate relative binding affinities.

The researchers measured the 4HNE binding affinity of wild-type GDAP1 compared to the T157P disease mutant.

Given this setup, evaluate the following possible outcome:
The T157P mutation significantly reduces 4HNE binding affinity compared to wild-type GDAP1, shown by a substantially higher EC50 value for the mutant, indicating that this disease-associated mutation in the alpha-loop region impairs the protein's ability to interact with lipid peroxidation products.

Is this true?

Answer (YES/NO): YES